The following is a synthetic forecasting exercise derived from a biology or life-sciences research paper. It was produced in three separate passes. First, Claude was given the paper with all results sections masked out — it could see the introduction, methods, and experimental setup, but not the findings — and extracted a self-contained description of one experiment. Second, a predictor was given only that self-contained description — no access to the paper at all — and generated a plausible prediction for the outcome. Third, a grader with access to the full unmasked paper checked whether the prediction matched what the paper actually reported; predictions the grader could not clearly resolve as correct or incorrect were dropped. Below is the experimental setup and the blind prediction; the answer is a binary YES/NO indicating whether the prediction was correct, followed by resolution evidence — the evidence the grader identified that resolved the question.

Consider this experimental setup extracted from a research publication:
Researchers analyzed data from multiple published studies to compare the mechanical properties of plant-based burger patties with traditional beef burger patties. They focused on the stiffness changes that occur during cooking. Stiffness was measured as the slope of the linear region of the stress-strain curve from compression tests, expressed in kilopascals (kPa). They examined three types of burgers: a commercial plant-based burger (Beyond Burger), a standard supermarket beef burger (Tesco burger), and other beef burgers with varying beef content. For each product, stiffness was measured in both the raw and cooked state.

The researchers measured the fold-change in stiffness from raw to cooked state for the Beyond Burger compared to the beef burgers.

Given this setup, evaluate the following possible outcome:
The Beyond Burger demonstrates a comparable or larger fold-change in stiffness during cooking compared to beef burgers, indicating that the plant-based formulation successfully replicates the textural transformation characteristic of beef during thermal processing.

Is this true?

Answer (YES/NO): NO